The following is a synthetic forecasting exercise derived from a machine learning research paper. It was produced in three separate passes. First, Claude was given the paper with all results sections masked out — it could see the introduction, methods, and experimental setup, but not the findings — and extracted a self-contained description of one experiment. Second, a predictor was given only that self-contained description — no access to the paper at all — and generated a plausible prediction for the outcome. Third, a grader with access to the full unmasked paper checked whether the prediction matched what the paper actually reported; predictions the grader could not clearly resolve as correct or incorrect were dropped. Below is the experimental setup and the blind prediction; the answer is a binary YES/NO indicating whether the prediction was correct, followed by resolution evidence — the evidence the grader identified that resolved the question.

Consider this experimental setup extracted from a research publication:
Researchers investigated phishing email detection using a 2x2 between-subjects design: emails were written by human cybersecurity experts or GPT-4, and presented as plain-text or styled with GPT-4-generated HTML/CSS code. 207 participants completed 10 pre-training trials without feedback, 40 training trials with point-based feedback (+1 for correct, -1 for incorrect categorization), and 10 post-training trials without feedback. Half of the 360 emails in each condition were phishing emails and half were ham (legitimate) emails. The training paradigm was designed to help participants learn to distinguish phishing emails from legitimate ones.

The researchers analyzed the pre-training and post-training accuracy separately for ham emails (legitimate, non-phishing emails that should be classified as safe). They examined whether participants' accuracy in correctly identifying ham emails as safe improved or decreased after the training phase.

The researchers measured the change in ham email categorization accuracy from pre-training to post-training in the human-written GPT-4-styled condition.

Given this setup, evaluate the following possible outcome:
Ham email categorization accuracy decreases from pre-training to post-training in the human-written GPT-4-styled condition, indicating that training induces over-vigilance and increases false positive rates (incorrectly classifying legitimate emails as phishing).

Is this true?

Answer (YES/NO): YES